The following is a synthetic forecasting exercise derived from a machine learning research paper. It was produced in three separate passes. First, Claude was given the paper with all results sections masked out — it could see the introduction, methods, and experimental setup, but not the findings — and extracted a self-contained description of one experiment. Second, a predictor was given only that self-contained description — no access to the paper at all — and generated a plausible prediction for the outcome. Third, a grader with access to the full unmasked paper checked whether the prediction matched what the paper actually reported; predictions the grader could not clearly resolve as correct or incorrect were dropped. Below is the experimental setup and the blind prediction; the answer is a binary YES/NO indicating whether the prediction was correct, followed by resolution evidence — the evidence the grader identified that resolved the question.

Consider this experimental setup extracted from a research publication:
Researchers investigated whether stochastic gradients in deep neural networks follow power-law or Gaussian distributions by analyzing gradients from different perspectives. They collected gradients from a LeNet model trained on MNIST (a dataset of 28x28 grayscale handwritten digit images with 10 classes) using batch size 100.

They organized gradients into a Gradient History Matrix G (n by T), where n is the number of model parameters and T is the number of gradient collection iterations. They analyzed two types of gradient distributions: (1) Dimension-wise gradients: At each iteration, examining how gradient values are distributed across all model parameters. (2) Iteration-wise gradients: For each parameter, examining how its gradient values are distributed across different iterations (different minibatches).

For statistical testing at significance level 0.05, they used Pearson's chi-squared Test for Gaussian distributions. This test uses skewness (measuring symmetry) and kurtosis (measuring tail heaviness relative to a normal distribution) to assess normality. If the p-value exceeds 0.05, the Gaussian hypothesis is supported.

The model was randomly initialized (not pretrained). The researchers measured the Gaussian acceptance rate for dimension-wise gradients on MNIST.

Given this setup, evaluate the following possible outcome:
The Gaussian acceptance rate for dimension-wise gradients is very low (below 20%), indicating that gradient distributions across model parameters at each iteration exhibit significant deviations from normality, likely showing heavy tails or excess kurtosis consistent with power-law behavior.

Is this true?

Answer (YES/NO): YES